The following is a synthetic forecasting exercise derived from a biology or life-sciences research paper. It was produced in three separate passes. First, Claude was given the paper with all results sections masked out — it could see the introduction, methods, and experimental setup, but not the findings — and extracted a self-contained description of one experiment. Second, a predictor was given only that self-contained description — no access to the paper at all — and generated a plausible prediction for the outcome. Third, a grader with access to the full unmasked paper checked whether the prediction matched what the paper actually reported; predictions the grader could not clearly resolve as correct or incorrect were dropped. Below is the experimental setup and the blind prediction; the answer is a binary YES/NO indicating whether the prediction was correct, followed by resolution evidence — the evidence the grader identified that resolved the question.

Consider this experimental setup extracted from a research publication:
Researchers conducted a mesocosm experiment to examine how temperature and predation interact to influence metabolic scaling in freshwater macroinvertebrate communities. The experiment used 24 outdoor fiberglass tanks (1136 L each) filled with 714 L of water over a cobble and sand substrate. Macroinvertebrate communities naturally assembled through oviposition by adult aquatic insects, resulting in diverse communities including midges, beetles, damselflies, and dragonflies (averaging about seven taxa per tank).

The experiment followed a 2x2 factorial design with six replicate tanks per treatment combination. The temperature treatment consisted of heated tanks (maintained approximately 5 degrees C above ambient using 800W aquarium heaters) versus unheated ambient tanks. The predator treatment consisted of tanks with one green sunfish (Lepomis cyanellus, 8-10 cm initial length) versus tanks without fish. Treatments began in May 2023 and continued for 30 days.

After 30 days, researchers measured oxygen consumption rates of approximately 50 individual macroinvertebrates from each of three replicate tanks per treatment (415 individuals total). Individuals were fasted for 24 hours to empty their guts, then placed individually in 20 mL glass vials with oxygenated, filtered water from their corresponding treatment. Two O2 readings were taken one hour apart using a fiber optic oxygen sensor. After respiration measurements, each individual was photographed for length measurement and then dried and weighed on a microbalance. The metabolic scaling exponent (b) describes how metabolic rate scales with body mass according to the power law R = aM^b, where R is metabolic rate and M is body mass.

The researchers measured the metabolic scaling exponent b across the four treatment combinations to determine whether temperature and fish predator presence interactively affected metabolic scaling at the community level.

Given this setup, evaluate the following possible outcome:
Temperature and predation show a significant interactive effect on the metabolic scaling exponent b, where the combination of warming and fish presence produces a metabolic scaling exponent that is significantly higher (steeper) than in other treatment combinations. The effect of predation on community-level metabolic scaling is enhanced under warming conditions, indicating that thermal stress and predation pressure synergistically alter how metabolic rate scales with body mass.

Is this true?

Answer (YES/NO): NO